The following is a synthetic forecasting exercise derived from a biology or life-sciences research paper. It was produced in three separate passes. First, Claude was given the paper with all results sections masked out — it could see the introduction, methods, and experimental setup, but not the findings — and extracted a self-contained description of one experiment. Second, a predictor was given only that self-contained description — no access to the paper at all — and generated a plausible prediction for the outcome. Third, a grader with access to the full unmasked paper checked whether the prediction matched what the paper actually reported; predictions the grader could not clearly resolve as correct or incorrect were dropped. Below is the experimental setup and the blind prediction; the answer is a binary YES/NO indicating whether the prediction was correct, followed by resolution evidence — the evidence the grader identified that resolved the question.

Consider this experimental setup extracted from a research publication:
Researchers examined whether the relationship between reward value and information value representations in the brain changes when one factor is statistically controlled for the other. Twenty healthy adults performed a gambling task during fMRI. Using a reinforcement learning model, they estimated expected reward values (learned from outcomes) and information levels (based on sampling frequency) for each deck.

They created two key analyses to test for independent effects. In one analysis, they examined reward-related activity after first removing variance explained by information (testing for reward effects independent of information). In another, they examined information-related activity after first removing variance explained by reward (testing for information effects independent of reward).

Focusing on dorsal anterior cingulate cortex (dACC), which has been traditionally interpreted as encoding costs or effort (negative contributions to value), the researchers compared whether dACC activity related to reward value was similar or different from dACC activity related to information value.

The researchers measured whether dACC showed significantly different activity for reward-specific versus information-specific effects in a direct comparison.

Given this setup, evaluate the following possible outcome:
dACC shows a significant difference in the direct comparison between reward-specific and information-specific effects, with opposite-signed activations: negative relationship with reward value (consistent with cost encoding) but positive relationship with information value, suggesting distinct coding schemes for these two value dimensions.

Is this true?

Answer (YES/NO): NO